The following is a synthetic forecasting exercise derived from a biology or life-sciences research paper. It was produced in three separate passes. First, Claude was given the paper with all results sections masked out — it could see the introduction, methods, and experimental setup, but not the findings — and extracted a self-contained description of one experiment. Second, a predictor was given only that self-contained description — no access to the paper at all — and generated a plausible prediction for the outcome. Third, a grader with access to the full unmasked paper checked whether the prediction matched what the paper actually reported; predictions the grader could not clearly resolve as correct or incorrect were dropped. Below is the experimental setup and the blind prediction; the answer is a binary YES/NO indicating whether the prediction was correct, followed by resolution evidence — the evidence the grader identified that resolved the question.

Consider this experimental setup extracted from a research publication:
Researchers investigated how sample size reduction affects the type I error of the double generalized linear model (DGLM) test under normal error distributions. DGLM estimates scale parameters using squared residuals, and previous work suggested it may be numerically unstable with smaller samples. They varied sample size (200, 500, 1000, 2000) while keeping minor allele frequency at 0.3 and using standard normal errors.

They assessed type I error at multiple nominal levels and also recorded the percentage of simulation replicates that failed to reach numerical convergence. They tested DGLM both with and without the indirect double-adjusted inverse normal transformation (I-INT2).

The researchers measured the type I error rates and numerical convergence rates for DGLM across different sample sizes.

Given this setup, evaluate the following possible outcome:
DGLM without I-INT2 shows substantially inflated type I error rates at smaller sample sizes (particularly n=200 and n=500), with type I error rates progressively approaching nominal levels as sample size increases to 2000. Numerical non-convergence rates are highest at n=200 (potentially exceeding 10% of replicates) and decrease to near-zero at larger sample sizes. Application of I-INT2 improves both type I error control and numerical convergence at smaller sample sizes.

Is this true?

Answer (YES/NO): NO